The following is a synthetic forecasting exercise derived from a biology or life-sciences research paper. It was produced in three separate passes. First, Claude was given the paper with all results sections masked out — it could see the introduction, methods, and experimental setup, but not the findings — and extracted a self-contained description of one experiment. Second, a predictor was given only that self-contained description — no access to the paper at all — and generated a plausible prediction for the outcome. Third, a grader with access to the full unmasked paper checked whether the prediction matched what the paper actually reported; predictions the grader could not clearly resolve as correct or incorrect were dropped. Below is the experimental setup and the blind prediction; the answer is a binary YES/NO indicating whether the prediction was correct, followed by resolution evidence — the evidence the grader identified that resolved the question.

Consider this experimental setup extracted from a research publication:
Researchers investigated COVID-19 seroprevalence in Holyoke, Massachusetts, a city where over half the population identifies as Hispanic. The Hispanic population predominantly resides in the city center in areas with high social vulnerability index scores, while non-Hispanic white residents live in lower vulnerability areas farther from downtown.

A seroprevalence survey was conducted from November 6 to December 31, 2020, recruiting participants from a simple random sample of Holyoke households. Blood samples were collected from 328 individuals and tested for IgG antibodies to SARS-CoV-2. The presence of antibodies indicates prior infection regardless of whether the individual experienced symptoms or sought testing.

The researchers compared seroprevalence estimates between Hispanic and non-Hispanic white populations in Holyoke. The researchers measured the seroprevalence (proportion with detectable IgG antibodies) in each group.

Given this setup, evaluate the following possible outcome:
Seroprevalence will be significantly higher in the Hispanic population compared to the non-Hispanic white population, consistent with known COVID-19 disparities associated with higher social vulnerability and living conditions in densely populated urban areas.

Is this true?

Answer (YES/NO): NO